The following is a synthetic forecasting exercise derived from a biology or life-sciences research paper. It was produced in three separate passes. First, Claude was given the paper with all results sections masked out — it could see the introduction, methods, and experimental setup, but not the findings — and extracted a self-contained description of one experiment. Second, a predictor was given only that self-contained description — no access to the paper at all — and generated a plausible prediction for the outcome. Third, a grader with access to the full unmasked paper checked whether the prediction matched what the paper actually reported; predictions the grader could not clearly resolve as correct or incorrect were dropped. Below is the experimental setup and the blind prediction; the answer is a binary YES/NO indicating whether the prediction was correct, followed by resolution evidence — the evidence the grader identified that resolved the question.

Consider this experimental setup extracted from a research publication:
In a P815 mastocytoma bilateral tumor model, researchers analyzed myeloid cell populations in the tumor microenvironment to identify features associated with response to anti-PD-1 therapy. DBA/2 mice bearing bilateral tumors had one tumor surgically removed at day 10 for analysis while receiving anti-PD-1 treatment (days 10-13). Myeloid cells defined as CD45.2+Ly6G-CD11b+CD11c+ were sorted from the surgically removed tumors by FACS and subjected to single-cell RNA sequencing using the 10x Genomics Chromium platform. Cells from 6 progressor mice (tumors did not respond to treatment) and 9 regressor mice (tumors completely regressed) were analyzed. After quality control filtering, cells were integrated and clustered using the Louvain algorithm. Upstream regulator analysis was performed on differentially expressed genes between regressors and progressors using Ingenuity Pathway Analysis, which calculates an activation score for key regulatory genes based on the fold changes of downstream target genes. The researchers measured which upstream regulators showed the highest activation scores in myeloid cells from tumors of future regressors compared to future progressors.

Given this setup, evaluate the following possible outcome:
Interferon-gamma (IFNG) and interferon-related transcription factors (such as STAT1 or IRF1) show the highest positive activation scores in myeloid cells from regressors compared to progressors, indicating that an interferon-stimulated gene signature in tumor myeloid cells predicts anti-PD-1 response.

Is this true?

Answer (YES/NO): YES